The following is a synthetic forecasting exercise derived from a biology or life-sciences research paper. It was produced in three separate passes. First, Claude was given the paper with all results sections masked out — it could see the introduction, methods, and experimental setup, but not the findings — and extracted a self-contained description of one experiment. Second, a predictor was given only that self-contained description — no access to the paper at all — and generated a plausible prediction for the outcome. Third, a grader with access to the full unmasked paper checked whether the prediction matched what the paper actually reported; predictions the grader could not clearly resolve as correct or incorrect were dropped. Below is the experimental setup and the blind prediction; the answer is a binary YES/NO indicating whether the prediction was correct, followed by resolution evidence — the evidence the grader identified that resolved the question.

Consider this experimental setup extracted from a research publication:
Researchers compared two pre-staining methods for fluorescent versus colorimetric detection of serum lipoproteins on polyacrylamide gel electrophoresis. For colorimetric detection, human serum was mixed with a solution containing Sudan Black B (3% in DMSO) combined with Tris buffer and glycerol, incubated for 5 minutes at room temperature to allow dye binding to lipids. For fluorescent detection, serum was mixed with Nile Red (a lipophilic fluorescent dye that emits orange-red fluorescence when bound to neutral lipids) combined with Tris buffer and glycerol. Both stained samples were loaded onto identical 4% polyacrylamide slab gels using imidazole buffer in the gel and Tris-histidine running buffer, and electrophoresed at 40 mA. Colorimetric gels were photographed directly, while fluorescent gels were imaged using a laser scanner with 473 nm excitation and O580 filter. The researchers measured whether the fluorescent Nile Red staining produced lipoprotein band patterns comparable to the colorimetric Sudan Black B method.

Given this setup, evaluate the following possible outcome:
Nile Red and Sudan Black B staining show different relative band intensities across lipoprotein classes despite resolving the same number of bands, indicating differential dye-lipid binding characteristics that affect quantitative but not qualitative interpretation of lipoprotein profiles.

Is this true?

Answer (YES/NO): NO